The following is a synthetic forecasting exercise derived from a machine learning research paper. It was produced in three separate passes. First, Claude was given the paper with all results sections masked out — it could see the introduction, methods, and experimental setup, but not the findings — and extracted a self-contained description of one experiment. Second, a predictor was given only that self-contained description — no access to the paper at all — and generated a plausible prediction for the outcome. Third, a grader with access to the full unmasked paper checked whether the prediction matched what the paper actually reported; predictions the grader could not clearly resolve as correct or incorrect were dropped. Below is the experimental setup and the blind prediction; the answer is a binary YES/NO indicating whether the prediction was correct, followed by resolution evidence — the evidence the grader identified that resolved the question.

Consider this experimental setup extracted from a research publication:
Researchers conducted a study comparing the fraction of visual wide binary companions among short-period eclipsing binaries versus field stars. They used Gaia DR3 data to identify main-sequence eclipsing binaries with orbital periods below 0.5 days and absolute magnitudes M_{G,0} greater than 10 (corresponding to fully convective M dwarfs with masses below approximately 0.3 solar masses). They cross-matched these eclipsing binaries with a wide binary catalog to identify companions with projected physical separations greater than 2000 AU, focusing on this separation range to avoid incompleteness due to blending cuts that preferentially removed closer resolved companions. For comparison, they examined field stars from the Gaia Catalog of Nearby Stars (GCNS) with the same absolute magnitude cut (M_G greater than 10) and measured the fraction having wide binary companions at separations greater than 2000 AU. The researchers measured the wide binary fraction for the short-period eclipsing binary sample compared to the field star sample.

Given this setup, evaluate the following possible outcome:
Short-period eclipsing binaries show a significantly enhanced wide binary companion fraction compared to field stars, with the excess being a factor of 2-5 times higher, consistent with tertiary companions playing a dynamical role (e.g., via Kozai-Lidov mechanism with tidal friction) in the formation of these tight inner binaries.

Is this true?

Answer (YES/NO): NO